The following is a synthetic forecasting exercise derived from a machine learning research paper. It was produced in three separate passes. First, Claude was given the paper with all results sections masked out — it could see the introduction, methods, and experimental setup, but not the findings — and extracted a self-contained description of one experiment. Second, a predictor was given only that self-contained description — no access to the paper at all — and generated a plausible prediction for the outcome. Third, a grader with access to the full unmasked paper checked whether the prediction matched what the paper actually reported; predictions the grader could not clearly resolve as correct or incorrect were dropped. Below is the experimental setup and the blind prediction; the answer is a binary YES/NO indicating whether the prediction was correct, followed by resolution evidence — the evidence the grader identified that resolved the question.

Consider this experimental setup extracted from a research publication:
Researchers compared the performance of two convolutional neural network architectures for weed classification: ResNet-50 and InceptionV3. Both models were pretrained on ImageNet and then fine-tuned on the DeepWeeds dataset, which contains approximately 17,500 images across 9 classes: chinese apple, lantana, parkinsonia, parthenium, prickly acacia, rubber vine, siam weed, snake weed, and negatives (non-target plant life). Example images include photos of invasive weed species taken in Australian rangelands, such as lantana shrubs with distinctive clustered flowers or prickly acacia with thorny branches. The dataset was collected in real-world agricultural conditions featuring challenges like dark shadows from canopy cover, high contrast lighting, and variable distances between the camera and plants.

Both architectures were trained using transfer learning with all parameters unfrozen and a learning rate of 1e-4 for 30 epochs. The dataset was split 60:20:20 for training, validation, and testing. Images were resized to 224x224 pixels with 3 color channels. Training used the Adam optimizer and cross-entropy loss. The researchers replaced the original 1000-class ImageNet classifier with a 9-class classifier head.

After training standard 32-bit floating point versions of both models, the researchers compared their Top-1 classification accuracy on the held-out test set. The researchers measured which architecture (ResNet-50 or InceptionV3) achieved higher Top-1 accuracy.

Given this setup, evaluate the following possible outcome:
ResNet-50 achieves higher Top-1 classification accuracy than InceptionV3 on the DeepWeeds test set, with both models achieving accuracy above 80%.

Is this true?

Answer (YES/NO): YES